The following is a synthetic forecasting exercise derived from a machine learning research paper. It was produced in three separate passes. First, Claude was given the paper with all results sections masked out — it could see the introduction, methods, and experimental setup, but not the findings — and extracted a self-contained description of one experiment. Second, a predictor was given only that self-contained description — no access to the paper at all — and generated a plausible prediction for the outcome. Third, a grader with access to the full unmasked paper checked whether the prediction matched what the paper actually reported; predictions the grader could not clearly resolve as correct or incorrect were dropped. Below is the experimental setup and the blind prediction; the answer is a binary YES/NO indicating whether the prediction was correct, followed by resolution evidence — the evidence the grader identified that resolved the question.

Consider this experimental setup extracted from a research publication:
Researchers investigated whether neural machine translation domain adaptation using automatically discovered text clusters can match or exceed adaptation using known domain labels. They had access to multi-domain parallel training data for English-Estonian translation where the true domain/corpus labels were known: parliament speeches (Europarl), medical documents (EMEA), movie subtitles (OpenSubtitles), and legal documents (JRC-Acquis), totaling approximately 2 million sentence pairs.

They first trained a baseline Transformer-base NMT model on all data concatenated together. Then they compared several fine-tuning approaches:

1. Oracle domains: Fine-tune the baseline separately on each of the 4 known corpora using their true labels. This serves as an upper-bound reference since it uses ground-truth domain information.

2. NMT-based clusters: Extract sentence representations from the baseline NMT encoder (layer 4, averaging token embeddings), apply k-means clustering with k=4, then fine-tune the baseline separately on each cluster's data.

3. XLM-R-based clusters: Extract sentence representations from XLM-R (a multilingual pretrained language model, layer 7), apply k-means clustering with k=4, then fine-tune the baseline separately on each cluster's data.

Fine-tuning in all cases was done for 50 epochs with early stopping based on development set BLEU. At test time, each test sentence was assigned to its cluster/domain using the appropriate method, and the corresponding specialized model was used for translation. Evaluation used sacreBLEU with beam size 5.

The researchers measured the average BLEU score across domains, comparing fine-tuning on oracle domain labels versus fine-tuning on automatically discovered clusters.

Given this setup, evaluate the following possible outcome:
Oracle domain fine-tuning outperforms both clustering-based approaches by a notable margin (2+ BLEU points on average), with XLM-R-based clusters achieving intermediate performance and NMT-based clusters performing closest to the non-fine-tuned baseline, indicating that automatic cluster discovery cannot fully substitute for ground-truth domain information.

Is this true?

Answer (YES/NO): NO